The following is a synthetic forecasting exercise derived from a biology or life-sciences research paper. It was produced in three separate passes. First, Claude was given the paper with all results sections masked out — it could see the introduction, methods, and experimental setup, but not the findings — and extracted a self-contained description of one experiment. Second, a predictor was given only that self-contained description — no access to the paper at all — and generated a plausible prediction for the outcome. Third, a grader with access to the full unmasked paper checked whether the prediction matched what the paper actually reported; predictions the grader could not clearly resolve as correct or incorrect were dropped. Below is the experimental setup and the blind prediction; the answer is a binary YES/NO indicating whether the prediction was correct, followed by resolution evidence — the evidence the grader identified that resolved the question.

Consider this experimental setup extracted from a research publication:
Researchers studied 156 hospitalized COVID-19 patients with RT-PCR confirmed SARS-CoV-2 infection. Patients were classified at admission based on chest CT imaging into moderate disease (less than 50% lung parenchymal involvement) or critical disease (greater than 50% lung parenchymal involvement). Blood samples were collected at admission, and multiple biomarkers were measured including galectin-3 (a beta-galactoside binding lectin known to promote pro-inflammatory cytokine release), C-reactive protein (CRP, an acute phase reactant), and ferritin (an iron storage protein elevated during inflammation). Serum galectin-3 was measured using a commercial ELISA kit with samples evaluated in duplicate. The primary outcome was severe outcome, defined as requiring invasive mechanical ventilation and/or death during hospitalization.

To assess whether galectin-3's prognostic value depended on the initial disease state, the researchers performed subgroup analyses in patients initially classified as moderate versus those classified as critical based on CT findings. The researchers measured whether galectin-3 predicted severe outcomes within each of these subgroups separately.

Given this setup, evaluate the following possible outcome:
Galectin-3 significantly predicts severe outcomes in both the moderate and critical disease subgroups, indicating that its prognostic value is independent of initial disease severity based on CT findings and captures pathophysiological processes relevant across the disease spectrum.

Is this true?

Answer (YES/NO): YES